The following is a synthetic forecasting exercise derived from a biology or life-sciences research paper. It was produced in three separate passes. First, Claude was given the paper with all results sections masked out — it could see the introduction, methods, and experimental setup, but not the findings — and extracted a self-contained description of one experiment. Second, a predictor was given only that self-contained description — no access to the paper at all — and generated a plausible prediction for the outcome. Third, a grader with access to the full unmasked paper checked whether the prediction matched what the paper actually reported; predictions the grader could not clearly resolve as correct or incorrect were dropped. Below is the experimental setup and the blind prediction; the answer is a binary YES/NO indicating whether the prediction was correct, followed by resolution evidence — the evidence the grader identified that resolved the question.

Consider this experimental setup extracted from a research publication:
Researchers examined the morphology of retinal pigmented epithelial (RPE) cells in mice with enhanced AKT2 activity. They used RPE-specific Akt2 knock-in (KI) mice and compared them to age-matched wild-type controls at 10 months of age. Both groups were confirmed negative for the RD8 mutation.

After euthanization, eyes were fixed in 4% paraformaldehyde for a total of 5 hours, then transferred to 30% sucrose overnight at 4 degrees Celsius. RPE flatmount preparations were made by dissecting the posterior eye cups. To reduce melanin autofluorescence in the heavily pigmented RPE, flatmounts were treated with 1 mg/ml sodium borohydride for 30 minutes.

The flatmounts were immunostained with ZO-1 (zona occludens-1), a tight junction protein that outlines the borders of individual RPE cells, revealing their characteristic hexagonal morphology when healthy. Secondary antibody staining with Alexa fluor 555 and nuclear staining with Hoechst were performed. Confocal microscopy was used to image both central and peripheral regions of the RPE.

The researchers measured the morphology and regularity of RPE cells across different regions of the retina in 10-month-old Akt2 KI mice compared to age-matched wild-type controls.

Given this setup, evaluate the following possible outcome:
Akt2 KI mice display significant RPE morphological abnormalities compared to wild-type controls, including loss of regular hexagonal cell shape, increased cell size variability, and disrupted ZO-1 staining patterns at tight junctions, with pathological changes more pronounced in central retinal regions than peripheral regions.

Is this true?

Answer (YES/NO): NO